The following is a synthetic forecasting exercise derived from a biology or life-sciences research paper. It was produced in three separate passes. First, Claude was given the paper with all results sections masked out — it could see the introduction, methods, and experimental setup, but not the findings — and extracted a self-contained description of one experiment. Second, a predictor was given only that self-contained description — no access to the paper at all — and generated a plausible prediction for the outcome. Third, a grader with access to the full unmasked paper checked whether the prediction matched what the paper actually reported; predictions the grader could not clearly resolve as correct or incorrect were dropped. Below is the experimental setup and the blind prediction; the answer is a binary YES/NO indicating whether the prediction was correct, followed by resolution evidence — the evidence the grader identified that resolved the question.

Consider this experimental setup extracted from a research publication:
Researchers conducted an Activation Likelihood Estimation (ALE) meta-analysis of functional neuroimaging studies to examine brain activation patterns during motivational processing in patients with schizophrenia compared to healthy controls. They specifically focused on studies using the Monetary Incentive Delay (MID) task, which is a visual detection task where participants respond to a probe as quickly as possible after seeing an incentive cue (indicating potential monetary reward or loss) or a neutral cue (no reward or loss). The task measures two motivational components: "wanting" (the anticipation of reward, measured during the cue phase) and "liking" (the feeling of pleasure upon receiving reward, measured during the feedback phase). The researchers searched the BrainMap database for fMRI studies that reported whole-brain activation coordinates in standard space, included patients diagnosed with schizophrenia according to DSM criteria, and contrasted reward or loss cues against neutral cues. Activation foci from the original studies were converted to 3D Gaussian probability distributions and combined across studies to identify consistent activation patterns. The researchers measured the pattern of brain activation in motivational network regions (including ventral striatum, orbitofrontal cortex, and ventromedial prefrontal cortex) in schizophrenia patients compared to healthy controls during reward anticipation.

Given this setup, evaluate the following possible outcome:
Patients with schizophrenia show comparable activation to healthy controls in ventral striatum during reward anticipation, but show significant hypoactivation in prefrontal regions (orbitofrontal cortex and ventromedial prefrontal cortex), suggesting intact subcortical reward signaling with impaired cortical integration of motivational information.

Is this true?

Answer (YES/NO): NO